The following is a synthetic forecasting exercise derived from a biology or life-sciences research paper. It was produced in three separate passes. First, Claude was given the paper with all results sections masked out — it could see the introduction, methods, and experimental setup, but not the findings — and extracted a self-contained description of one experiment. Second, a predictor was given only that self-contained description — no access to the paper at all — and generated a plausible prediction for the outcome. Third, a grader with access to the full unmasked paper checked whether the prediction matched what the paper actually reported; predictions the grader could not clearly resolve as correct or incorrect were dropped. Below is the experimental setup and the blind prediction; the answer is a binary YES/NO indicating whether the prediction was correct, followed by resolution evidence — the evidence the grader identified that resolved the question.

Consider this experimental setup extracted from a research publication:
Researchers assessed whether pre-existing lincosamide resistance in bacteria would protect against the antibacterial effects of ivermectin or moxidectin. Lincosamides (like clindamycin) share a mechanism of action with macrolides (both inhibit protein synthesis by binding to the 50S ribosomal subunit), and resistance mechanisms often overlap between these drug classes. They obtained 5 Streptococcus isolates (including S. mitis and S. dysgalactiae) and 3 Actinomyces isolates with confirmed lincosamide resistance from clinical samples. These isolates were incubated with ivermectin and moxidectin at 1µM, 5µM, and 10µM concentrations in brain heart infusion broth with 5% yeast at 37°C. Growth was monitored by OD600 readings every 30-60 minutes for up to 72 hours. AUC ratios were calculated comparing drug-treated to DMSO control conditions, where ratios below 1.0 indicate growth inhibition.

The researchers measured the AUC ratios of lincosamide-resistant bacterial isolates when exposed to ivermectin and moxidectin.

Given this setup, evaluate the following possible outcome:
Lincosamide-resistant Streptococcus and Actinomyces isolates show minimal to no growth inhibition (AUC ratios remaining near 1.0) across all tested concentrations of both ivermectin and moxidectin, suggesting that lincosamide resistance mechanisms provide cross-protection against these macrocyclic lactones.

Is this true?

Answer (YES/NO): NO